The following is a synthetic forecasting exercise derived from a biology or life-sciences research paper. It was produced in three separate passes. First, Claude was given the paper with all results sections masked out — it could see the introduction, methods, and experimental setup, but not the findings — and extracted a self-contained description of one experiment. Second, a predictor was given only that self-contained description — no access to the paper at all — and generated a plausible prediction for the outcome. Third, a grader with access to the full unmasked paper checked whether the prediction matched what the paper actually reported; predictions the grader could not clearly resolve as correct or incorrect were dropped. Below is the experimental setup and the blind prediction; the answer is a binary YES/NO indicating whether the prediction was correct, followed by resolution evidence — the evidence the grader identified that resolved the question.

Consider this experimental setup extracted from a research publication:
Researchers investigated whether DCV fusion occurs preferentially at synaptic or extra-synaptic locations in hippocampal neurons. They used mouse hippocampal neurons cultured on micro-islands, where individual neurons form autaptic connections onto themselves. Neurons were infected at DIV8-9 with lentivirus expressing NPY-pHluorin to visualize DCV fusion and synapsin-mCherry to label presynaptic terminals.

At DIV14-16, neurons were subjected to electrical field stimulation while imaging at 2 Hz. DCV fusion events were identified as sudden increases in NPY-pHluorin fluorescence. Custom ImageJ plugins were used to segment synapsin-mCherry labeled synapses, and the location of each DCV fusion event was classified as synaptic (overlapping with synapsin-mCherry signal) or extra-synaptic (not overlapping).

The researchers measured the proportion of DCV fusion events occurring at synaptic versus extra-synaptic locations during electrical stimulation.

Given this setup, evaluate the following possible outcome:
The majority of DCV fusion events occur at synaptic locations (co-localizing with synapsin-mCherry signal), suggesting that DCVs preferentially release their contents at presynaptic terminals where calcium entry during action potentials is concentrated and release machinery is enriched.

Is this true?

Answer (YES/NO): YES